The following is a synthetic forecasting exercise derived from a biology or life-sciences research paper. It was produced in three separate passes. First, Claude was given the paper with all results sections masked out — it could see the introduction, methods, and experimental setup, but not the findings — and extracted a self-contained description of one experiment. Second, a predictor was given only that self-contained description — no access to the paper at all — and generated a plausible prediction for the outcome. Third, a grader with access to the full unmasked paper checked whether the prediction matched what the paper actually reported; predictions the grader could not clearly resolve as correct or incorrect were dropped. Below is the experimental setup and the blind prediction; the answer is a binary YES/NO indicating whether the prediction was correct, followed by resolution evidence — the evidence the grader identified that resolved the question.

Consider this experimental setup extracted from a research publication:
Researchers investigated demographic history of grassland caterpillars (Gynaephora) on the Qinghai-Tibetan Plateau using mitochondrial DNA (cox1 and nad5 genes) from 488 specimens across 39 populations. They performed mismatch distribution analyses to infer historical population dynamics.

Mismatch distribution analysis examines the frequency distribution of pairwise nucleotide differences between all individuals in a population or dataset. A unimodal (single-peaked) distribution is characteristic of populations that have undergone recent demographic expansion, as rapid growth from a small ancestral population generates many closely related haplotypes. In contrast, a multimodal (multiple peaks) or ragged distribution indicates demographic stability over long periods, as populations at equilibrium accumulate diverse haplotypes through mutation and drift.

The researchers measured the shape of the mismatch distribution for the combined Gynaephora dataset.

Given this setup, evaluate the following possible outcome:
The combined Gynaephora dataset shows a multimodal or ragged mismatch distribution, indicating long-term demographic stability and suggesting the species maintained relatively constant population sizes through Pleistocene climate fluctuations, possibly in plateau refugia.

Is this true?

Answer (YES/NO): YES